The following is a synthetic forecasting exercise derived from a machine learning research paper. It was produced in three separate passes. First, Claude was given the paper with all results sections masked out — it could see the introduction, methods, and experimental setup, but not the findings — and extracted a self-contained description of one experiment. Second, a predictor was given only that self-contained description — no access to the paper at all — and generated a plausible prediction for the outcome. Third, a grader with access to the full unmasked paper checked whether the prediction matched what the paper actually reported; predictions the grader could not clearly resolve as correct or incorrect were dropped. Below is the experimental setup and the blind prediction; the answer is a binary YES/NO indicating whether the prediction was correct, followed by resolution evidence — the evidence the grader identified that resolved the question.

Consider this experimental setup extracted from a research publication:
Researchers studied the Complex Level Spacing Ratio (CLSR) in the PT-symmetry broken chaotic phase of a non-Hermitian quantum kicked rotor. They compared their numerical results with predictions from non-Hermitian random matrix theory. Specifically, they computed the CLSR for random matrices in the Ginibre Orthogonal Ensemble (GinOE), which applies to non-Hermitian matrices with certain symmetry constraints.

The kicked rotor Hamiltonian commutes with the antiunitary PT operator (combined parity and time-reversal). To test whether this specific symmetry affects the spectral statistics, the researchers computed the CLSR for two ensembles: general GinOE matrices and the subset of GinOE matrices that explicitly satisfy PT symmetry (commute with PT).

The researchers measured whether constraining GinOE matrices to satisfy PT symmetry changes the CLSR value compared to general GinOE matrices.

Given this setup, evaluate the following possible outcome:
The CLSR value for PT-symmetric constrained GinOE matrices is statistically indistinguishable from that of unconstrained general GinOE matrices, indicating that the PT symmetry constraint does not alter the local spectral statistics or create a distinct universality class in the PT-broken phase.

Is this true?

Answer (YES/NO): YES